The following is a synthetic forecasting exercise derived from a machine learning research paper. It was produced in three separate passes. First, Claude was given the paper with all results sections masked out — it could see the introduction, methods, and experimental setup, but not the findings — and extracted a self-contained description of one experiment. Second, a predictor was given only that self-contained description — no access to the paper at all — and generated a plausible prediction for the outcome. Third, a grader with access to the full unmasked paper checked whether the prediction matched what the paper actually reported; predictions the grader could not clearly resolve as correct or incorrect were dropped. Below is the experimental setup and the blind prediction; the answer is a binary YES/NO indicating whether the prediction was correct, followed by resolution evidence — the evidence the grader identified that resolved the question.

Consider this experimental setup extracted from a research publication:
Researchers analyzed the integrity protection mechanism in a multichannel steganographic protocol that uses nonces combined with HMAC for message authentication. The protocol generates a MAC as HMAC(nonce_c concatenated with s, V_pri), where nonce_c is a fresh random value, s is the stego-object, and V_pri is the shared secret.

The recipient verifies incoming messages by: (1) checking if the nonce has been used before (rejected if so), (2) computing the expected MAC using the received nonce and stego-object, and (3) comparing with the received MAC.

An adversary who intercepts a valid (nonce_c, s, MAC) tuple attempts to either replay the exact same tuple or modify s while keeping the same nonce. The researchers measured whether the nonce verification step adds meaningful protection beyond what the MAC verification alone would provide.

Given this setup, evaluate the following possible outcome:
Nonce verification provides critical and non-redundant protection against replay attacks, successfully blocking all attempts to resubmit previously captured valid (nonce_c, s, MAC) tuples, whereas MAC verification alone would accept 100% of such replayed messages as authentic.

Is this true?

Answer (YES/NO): YES